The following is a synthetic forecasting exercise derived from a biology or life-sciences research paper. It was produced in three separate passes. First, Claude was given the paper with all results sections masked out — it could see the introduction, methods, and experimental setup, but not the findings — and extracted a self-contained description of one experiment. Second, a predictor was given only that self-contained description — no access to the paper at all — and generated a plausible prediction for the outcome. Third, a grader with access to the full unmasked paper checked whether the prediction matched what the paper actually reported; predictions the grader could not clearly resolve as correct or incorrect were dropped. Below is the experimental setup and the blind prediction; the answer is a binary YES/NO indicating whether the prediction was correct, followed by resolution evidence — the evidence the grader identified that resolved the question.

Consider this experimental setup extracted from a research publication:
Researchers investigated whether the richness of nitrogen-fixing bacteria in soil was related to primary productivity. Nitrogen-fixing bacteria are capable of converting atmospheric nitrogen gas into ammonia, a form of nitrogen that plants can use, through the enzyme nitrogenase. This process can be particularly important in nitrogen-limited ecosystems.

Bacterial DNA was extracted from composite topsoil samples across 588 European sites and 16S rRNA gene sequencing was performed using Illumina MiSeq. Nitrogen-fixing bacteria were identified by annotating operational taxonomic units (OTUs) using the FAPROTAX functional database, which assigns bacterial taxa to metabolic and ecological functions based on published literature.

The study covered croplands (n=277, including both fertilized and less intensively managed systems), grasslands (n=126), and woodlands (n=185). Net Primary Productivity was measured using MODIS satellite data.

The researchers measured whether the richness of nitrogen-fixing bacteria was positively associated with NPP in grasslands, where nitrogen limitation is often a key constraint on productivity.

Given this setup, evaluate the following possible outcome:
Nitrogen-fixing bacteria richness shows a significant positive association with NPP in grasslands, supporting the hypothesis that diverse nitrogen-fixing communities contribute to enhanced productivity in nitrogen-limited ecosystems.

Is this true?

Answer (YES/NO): YES